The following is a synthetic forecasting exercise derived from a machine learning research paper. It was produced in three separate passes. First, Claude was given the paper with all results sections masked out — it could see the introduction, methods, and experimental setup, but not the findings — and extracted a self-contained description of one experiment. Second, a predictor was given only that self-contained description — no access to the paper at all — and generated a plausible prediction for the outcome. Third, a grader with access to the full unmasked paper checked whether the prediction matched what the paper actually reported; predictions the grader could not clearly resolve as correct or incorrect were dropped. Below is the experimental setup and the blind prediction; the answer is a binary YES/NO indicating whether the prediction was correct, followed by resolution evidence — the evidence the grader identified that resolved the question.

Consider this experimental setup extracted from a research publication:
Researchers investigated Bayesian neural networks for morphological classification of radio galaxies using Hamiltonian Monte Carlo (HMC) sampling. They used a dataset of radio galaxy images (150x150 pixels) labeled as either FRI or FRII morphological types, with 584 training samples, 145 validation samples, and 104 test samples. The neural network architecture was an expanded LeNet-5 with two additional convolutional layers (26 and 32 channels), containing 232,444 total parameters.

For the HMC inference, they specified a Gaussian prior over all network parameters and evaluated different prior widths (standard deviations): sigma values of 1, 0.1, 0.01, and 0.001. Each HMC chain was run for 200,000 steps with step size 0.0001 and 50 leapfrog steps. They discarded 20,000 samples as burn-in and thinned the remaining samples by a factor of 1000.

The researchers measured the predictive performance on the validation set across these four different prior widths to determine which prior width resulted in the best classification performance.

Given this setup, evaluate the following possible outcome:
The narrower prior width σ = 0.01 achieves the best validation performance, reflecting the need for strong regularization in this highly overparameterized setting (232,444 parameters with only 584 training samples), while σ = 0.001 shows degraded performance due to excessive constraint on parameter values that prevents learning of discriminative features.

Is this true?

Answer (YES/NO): NO